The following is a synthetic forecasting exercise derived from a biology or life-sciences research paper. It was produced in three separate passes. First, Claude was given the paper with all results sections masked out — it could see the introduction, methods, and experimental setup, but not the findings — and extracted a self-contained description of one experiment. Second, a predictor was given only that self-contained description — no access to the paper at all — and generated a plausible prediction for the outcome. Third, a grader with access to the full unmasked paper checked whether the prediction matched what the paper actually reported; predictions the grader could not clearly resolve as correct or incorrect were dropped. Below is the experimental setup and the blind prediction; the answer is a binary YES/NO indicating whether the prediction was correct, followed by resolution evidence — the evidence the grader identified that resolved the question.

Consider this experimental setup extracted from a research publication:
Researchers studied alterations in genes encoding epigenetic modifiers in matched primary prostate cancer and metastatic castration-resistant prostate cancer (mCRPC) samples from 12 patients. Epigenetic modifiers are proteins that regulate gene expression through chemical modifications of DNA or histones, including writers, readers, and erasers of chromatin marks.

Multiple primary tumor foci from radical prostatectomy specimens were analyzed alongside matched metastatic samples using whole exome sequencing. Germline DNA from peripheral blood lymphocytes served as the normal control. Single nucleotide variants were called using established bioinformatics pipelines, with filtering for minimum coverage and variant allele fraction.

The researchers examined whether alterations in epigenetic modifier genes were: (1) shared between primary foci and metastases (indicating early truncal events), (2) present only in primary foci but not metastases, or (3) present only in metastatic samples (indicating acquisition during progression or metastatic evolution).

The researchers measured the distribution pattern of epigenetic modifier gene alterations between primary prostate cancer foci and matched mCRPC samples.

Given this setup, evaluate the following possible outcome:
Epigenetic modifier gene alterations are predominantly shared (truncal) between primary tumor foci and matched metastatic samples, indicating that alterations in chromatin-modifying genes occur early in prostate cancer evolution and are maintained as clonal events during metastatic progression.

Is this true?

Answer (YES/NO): NO